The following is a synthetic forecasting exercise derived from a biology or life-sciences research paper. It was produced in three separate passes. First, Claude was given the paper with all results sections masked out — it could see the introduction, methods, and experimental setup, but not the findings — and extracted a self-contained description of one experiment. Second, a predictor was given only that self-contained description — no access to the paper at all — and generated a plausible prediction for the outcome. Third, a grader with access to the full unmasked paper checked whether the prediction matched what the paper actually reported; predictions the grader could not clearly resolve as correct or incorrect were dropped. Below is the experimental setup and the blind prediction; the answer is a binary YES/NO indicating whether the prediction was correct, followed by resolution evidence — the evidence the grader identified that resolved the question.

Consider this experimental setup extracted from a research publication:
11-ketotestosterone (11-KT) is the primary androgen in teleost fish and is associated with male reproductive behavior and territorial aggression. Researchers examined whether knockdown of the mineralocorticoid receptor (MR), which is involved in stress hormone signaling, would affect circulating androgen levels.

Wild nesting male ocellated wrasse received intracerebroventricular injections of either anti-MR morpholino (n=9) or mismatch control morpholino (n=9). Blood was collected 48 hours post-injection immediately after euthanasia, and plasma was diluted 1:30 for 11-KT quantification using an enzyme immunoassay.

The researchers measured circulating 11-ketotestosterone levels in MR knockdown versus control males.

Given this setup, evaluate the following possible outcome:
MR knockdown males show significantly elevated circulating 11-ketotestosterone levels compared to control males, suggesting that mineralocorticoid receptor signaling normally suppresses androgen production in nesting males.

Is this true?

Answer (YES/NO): NO